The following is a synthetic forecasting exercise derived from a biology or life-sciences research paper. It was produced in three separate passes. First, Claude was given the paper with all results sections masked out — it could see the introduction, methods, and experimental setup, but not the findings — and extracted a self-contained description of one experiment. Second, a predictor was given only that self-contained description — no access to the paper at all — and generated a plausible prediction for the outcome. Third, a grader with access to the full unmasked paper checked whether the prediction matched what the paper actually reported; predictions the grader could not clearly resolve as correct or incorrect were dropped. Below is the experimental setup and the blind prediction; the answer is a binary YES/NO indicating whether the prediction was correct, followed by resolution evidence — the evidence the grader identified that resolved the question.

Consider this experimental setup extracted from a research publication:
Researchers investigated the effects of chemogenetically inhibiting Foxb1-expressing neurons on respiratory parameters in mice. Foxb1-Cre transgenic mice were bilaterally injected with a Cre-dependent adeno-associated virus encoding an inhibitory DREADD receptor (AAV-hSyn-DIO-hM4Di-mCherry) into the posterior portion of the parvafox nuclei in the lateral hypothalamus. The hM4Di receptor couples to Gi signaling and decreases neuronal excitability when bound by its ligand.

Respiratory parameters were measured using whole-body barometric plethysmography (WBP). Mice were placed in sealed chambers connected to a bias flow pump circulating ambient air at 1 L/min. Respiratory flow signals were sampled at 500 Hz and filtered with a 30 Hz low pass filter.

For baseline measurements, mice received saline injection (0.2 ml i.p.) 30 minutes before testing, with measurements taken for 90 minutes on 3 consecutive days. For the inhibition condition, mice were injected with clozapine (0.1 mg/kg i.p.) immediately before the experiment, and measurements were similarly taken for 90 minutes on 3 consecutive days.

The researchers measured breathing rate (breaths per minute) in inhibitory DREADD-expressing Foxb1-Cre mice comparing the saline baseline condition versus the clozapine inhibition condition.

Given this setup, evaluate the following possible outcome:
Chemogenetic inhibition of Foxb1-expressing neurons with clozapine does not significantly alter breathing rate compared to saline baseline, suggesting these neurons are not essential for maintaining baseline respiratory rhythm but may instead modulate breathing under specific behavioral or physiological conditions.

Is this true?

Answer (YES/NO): YES